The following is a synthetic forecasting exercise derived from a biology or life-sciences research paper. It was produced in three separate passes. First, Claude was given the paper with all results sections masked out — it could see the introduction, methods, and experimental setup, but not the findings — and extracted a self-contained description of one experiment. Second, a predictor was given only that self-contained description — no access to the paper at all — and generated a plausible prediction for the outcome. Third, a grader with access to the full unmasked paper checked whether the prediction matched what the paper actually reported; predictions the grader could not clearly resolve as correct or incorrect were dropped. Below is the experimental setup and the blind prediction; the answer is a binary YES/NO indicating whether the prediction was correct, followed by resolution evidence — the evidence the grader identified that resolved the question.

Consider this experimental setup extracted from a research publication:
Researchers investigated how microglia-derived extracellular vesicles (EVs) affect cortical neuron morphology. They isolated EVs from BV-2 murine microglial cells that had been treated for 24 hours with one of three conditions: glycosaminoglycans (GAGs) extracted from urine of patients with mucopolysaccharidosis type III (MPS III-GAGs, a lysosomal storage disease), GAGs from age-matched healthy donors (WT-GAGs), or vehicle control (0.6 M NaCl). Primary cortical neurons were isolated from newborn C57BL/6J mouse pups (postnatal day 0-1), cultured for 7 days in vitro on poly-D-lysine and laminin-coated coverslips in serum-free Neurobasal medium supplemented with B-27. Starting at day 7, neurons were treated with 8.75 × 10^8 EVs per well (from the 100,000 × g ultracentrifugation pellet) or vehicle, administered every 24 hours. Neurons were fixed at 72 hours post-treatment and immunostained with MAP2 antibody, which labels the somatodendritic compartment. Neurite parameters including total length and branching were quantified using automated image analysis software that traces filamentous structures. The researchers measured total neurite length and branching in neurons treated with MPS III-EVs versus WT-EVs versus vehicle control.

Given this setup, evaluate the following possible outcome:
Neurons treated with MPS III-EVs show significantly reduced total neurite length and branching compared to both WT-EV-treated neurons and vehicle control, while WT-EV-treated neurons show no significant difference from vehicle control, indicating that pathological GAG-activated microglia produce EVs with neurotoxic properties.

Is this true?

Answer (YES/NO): NO